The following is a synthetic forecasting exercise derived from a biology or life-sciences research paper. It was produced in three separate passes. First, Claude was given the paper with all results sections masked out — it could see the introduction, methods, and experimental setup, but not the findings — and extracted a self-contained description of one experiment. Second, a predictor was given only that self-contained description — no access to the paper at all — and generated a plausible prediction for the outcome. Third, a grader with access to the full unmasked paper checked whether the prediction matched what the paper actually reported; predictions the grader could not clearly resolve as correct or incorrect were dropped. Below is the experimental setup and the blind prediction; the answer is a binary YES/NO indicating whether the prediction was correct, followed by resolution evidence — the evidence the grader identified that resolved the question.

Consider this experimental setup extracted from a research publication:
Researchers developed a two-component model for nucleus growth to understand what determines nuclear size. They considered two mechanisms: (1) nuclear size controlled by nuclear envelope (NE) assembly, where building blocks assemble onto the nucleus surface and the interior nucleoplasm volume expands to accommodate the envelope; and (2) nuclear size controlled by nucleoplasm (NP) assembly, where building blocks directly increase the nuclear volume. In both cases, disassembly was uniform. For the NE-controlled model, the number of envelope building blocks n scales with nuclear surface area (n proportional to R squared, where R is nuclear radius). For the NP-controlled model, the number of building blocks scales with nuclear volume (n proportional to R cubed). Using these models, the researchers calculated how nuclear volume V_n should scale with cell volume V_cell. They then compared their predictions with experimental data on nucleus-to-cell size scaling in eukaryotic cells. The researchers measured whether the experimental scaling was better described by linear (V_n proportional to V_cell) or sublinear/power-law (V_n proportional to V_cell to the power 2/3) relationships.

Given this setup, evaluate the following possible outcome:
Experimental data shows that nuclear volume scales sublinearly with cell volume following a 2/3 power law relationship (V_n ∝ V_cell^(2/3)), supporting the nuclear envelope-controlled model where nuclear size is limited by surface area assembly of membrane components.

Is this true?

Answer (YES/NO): NO